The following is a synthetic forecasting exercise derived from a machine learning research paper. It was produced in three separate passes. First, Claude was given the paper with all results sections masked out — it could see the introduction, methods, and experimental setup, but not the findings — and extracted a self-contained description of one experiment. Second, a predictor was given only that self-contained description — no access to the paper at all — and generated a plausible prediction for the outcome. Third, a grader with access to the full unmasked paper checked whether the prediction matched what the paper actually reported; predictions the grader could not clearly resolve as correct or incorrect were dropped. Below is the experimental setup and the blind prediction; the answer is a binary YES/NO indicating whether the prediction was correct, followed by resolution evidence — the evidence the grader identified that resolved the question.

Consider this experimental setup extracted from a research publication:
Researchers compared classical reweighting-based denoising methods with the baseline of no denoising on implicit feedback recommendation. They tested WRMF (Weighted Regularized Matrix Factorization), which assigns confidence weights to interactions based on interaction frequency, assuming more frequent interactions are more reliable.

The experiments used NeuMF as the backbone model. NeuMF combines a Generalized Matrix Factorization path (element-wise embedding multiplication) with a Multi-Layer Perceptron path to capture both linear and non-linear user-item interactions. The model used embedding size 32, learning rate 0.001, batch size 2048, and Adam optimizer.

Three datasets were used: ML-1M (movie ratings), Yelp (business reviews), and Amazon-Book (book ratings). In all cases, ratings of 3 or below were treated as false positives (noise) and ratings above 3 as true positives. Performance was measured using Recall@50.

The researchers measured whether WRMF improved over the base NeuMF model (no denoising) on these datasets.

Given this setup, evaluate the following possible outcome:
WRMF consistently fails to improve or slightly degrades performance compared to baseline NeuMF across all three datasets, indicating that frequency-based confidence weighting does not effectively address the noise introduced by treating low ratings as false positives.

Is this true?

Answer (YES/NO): NO